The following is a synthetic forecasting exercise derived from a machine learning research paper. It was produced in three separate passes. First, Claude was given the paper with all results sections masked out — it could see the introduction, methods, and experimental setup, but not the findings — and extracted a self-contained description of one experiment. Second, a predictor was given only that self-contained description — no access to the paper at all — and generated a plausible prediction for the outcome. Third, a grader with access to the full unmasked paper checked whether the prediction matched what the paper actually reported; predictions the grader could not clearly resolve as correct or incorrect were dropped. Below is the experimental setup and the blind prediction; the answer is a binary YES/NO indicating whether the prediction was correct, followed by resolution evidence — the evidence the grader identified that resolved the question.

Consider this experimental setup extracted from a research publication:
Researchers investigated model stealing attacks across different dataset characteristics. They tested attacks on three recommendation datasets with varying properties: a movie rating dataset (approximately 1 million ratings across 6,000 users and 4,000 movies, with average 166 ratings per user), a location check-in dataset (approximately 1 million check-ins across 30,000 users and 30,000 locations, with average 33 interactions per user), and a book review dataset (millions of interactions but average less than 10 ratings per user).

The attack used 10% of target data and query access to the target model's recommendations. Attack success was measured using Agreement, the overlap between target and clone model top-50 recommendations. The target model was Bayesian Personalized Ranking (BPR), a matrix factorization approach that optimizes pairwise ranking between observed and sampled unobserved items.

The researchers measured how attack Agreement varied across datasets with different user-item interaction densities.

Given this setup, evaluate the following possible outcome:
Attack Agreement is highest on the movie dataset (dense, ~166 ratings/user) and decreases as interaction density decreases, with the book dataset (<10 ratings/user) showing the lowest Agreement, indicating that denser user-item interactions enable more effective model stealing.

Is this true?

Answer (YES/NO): NO